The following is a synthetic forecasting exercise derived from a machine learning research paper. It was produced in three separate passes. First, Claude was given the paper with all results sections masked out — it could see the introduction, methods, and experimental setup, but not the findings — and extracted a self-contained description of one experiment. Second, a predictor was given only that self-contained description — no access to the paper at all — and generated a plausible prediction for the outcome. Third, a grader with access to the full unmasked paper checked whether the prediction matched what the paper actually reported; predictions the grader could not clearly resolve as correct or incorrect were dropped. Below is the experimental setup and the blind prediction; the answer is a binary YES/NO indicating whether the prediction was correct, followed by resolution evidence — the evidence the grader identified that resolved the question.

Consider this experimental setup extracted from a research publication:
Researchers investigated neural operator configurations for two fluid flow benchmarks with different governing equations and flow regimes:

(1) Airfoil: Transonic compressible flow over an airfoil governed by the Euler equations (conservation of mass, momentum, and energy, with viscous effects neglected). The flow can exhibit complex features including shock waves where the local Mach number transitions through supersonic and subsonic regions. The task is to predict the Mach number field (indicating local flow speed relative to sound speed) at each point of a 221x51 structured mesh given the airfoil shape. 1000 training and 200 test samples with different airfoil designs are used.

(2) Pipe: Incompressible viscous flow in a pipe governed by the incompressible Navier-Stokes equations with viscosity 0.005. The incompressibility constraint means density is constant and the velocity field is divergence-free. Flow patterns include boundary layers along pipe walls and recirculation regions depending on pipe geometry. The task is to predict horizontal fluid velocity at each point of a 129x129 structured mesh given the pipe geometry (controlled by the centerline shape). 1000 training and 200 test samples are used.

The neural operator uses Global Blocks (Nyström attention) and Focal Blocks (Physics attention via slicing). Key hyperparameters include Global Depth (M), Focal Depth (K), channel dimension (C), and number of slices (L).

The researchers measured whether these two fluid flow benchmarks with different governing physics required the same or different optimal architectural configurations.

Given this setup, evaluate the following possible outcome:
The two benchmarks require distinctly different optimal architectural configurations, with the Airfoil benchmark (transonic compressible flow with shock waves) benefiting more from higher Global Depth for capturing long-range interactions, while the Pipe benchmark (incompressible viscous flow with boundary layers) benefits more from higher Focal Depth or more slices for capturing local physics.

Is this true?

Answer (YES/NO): NO